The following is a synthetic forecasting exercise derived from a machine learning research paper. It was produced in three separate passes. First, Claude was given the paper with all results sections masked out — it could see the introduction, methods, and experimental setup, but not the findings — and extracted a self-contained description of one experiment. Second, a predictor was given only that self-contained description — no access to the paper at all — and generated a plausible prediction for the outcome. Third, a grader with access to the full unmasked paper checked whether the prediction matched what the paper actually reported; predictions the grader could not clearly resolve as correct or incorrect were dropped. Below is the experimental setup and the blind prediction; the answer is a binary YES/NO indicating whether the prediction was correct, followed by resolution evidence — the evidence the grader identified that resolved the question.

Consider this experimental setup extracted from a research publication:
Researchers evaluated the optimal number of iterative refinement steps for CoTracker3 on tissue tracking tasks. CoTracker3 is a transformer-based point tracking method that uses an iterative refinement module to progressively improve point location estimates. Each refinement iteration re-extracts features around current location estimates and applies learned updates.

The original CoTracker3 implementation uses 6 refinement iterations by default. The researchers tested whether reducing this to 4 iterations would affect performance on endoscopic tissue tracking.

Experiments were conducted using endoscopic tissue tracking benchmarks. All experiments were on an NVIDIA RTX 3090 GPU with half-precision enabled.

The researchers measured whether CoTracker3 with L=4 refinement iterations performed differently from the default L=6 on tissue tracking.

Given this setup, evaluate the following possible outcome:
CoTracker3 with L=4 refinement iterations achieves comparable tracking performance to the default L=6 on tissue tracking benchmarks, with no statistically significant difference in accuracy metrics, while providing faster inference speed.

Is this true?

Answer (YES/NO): NO